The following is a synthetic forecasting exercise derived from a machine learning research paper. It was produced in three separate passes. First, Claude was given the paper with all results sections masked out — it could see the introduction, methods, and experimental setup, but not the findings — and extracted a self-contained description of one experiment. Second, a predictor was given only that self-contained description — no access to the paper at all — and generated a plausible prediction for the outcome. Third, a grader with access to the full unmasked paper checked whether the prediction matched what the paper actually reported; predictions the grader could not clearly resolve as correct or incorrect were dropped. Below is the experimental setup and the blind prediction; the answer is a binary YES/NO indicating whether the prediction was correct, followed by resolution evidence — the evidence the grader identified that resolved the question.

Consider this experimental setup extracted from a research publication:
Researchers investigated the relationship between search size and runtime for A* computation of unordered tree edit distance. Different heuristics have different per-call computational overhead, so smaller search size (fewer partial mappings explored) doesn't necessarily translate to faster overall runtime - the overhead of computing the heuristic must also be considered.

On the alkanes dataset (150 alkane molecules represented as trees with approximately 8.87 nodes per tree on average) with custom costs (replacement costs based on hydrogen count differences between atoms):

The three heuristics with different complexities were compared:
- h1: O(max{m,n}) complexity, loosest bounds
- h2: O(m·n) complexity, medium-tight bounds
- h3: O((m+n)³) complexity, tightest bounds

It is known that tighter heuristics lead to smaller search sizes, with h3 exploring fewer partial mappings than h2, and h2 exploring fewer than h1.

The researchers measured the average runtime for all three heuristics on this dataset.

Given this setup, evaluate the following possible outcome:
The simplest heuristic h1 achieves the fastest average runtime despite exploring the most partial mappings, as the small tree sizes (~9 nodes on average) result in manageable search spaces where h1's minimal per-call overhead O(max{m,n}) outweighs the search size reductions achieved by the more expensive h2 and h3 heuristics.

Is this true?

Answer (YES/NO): YES